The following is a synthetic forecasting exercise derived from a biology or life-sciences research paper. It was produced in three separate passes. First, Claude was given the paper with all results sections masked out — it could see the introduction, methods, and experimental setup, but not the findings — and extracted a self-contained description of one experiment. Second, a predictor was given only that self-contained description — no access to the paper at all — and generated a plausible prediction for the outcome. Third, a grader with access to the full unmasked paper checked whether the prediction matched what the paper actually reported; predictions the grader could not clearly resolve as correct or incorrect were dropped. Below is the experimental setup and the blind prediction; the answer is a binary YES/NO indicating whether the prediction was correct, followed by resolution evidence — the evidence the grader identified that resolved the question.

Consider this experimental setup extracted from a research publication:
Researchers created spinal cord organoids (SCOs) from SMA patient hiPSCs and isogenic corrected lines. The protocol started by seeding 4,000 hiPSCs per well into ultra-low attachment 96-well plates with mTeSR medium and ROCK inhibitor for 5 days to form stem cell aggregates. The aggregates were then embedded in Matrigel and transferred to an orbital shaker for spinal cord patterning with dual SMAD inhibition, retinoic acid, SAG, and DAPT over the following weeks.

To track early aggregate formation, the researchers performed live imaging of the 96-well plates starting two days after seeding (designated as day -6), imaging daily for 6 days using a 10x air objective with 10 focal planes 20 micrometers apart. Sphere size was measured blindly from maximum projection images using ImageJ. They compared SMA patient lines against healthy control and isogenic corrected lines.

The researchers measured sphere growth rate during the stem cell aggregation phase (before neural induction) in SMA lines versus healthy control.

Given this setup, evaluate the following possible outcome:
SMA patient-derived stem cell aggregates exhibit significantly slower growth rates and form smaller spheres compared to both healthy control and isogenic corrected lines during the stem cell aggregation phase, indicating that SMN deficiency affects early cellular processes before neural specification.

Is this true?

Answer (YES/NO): NO